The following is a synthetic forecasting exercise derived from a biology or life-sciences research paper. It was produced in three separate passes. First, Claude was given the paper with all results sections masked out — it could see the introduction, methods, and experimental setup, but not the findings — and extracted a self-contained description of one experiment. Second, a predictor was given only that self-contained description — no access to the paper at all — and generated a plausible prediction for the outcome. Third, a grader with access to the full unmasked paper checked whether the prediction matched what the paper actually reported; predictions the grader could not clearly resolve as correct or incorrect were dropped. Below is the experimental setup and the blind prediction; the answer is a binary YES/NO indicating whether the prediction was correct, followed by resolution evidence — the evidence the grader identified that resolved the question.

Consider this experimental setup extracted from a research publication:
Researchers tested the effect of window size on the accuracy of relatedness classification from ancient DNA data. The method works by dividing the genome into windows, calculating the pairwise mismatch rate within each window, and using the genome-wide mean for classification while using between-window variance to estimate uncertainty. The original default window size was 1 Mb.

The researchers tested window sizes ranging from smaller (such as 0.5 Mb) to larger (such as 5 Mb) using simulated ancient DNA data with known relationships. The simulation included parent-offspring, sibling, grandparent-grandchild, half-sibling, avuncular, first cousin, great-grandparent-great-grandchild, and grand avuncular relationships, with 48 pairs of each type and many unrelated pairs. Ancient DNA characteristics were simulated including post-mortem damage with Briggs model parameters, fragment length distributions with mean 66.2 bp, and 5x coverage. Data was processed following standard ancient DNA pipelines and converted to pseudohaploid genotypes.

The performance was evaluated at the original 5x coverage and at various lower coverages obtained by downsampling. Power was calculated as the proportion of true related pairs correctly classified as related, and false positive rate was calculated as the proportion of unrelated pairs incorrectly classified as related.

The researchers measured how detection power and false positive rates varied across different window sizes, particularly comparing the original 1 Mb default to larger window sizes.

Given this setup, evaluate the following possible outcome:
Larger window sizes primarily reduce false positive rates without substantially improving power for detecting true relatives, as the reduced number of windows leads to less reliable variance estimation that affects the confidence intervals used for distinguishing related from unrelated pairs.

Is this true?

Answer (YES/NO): NO